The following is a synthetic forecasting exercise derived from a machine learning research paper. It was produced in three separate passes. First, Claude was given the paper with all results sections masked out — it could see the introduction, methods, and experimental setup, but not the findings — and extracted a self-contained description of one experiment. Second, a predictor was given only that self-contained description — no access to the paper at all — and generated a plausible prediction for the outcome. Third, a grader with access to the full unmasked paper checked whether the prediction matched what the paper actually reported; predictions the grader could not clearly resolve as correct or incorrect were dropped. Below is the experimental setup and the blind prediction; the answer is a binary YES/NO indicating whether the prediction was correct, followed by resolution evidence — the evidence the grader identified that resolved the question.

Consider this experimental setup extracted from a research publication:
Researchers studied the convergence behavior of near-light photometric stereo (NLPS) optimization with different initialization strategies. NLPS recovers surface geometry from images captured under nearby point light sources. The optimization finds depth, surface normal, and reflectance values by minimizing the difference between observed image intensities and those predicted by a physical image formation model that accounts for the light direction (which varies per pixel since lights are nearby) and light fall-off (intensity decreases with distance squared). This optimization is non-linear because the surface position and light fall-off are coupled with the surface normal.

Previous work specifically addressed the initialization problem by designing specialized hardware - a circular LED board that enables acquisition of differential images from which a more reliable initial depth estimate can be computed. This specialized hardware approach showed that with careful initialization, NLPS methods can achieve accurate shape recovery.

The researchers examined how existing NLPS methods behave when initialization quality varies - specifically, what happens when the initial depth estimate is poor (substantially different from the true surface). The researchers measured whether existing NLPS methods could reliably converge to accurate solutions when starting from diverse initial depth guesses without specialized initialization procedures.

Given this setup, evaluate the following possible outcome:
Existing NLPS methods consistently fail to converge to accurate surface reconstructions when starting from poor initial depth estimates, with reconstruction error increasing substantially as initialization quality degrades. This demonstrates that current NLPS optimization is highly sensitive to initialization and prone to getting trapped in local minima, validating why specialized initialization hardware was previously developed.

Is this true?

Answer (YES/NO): YES